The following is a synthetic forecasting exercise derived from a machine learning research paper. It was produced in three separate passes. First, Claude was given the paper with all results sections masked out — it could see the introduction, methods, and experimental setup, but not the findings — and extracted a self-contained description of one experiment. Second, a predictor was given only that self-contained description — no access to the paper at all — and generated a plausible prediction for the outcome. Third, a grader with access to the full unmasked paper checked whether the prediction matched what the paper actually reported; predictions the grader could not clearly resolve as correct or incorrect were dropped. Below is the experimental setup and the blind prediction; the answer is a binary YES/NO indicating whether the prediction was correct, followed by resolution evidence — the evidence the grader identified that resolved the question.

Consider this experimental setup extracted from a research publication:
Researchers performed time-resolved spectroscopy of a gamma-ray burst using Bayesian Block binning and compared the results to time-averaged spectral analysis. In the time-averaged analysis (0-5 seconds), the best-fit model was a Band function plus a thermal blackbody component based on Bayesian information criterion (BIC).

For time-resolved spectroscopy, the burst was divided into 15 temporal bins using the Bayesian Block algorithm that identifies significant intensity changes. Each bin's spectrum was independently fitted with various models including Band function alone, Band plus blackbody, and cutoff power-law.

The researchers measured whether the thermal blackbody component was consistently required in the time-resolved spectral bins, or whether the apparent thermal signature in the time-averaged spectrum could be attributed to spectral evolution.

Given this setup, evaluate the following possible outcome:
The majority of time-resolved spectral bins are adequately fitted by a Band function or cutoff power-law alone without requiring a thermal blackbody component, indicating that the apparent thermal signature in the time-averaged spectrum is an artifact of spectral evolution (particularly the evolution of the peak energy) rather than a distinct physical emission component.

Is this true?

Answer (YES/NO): YES